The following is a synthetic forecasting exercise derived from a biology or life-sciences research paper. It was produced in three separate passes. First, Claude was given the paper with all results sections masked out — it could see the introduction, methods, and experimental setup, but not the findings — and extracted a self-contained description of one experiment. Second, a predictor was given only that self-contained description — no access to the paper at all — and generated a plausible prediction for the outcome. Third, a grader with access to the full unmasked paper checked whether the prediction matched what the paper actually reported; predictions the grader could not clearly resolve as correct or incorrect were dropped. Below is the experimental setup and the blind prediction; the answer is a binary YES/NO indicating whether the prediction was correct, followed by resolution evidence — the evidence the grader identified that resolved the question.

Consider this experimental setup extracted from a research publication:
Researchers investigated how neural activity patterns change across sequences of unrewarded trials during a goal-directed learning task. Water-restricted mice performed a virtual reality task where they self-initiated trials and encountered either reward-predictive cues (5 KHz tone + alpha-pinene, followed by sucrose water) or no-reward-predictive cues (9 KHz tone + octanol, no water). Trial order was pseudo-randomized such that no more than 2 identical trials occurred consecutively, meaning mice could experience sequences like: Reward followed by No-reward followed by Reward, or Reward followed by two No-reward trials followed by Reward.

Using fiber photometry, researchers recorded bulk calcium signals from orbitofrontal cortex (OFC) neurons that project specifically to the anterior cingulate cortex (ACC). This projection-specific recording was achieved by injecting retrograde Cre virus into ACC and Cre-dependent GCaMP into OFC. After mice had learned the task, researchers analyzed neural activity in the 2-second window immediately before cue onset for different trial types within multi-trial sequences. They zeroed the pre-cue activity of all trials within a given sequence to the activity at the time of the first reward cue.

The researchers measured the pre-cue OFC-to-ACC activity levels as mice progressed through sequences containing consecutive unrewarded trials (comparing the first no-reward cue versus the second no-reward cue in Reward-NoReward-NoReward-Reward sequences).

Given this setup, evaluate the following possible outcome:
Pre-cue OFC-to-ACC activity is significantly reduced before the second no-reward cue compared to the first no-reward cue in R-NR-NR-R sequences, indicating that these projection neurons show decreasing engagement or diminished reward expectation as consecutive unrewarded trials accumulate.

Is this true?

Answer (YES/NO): NO